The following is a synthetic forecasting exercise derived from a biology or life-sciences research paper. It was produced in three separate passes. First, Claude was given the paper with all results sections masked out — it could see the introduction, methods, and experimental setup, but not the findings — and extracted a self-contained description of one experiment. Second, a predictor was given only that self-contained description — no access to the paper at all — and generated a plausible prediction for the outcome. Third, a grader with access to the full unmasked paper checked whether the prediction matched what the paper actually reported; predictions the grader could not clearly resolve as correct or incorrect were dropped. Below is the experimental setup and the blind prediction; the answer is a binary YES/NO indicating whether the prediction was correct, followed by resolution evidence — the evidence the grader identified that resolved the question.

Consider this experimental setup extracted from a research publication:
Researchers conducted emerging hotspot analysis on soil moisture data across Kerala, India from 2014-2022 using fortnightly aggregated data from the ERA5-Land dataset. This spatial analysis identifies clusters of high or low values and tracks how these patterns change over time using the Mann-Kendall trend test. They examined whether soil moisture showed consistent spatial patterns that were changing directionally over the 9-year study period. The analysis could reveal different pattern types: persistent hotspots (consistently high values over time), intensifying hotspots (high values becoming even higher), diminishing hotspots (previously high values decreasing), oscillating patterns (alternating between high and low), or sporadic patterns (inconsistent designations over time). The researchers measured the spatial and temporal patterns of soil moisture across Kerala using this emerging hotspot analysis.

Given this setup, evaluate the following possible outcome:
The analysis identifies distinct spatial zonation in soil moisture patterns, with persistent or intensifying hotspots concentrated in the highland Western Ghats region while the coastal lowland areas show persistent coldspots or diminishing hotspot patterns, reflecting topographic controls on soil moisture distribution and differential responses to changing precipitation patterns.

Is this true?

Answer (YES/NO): NO